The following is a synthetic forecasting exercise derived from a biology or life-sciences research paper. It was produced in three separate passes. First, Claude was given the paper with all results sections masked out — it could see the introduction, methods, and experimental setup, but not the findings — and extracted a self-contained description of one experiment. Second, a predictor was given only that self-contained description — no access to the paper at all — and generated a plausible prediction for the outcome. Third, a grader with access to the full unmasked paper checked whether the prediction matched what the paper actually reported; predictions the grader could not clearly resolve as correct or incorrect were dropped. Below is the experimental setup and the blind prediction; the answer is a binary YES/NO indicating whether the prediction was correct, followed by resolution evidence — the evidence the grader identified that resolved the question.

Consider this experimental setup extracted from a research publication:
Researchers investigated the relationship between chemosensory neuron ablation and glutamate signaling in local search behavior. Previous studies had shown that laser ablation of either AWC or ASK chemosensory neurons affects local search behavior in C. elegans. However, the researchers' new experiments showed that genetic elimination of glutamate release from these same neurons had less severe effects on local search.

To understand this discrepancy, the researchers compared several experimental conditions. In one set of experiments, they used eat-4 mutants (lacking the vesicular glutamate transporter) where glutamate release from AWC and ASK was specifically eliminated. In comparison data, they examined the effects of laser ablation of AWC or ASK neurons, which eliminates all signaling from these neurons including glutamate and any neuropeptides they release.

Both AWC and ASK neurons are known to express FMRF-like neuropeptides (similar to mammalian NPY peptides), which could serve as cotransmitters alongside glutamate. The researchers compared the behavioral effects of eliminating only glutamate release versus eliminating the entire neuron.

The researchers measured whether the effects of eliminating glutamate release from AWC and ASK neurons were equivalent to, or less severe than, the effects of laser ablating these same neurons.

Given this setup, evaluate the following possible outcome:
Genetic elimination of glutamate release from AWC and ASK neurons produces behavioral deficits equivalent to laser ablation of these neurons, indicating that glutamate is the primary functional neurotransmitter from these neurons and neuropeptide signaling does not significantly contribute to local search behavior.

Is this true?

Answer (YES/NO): NO